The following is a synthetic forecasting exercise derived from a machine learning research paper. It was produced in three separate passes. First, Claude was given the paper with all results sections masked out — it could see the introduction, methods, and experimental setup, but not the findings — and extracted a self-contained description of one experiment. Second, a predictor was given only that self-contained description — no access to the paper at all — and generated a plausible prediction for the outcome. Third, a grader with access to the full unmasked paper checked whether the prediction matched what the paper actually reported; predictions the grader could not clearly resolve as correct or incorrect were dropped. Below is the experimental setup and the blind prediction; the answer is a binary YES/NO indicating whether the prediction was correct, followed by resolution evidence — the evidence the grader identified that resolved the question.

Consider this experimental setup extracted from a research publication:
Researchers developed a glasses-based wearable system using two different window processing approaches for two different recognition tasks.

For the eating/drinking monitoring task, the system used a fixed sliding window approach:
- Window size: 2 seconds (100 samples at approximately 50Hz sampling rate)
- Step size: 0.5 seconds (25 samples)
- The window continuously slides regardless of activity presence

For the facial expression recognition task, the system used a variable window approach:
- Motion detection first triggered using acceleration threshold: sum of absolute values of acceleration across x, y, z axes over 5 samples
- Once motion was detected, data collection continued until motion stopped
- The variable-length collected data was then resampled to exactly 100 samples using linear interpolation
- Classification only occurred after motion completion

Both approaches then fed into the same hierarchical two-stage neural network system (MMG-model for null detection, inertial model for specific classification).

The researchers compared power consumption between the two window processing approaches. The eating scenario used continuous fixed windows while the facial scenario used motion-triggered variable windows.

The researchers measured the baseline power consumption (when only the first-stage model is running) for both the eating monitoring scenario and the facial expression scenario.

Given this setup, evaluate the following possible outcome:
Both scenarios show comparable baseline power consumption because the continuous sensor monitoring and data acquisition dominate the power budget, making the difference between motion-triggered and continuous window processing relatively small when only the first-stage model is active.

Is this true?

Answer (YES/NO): YES